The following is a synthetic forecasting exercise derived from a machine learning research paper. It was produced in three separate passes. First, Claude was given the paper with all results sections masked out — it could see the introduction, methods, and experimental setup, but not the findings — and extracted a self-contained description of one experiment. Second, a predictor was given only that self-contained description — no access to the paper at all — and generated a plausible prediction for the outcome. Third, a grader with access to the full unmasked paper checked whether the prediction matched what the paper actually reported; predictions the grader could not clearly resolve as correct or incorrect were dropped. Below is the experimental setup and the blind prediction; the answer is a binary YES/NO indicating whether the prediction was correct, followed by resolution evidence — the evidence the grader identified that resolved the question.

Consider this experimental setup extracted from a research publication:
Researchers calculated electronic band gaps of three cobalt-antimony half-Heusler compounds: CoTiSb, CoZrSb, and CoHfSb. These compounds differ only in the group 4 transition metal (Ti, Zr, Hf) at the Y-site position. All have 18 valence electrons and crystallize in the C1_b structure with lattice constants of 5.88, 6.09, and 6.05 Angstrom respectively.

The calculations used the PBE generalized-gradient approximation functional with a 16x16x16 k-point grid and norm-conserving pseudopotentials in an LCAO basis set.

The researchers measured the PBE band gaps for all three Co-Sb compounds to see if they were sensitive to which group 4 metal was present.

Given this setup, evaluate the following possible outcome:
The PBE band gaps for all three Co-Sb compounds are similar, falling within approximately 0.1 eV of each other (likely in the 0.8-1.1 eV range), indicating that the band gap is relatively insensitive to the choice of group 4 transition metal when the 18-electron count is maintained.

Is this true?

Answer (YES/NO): NO